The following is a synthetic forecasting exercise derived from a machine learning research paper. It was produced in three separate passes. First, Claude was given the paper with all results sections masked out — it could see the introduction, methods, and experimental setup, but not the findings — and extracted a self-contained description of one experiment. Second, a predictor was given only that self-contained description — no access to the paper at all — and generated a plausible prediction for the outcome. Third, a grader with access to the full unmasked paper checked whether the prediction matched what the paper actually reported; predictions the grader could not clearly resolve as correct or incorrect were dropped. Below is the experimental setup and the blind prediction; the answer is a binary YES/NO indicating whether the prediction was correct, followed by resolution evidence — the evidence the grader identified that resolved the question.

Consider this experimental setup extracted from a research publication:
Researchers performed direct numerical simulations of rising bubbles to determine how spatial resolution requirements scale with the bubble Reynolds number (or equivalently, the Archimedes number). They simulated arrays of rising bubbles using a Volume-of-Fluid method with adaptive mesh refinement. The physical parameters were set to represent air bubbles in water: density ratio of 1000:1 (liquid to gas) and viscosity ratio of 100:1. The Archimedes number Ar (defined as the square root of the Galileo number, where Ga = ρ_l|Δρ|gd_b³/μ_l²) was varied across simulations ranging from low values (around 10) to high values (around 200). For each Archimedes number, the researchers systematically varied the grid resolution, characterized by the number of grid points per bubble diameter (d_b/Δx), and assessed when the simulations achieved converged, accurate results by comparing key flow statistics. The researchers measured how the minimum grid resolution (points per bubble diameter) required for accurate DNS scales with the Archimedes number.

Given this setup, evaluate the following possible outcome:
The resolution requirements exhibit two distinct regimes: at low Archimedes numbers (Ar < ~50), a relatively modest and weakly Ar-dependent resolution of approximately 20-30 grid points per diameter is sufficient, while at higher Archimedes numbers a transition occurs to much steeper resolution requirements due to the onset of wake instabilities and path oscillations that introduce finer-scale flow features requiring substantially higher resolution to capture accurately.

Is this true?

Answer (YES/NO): NO